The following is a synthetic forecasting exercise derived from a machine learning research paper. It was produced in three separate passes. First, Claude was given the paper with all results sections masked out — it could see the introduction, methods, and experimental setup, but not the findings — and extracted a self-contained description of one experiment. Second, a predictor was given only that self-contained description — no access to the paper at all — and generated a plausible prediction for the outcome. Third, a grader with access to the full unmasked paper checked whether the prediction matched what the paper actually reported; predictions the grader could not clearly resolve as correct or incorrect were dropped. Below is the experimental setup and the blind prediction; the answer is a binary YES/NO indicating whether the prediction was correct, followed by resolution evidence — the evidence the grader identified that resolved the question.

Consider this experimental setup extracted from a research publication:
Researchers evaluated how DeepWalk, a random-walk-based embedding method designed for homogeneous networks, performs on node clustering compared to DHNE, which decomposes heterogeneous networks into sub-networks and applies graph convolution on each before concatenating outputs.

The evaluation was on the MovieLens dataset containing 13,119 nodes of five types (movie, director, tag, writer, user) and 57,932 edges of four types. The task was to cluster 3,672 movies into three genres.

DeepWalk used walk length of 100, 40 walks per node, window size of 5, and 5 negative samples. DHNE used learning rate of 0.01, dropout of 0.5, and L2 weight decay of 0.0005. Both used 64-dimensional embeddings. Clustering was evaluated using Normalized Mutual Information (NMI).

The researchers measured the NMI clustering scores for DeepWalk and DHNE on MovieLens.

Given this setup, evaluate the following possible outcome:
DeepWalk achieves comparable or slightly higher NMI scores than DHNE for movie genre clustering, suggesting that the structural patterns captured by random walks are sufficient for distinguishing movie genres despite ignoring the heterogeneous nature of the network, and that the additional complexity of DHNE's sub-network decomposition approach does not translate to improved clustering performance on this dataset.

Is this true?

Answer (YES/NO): NO